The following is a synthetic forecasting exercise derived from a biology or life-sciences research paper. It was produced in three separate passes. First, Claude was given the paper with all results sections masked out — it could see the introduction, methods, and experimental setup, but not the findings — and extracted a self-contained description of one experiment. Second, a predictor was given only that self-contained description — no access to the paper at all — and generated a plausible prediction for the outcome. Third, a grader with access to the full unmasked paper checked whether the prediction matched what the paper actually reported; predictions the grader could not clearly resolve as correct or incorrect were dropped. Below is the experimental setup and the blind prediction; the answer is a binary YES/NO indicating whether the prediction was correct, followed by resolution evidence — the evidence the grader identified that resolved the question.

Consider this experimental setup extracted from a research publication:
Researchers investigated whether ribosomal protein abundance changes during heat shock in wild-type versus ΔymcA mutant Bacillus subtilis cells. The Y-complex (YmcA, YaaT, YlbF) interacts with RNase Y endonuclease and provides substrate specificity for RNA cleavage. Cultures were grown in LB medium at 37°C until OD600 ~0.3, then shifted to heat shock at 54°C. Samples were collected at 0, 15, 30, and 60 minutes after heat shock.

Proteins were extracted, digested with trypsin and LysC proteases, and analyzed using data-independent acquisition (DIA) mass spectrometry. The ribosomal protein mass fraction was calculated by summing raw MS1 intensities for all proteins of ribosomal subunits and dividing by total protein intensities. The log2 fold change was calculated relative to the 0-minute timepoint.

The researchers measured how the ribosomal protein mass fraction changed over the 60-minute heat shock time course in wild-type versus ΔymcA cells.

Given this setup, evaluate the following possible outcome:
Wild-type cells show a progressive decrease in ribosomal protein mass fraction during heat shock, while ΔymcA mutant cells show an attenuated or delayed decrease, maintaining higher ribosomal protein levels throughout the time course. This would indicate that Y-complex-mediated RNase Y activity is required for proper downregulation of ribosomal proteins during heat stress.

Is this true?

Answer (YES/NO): NO